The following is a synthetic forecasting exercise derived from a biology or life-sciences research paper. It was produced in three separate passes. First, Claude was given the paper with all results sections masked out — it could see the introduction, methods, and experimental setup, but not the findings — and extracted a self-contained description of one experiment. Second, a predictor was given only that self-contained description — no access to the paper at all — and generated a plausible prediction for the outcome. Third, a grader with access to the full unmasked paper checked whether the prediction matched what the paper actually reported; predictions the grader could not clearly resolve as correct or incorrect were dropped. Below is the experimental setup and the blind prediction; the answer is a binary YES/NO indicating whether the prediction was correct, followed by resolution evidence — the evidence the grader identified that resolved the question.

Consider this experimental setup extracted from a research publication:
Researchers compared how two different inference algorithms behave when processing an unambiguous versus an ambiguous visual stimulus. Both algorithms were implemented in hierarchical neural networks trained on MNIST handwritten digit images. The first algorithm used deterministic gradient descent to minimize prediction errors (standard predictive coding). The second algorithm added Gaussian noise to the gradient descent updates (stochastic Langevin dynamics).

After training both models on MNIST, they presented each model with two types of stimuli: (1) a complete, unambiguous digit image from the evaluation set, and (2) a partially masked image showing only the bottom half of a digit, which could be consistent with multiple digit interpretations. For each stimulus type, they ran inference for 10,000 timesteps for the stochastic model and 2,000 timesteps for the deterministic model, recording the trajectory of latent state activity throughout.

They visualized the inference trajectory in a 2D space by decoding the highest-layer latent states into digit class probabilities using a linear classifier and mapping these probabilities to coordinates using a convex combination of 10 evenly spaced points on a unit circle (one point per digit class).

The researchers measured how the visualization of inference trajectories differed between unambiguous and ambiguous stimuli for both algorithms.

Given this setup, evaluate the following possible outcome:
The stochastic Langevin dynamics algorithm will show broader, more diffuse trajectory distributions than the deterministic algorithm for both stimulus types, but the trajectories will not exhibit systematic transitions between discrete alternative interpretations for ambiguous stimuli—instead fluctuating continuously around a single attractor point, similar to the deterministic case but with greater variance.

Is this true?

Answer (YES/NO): NO